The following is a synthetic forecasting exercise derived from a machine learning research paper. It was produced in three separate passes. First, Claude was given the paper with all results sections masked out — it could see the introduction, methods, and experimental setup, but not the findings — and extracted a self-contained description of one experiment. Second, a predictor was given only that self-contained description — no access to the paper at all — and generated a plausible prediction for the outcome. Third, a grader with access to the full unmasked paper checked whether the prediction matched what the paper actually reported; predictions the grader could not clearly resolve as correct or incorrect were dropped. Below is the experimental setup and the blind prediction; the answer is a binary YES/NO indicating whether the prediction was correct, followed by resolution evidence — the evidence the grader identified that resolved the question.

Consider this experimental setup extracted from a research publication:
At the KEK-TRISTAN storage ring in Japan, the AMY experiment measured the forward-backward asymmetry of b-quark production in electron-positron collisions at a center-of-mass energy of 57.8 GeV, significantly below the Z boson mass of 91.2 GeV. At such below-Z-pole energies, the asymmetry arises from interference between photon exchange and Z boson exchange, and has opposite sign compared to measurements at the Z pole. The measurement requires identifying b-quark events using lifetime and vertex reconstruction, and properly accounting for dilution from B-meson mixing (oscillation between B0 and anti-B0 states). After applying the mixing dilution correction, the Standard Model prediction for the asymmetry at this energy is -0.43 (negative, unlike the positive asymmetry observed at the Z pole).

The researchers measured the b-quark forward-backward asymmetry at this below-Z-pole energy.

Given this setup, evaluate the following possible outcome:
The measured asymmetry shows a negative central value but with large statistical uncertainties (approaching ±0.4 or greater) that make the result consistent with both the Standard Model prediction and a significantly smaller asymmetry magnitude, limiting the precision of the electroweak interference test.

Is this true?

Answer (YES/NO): NO